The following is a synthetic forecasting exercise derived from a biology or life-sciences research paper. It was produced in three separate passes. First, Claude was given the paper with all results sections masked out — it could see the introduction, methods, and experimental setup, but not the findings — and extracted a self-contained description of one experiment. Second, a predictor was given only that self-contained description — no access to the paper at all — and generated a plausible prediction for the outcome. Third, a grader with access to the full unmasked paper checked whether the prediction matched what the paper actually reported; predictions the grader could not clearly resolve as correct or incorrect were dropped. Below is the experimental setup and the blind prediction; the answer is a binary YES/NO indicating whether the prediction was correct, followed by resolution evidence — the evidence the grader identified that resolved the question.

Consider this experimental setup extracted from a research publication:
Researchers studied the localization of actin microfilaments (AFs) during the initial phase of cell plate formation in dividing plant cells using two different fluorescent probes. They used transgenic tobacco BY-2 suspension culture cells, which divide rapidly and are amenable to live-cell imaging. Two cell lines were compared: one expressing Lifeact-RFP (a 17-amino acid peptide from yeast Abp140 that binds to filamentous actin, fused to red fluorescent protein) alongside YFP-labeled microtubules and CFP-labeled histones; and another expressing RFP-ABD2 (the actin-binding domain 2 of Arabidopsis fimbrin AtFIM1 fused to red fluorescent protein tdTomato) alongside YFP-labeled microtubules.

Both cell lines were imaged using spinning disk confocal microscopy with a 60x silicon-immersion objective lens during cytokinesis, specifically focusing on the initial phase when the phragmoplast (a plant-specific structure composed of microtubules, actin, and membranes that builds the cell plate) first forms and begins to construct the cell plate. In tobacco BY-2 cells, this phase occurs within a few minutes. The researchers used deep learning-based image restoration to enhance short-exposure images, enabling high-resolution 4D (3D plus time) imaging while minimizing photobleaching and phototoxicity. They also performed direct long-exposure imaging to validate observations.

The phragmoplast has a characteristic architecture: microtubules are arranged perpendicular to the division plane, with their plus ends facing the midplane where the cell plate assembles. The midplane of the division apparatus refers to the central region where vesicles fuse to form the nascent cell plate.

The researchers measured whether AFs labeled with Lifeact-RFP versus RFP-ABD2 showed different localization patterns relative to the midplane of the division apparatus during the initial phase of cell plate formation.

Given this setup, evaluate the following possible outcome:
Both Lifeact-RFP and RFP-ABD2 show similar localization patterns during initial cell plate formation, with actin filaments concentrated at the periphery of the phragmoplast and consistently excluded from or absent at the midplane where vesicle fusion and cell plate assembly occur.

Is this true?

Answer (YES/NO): NO